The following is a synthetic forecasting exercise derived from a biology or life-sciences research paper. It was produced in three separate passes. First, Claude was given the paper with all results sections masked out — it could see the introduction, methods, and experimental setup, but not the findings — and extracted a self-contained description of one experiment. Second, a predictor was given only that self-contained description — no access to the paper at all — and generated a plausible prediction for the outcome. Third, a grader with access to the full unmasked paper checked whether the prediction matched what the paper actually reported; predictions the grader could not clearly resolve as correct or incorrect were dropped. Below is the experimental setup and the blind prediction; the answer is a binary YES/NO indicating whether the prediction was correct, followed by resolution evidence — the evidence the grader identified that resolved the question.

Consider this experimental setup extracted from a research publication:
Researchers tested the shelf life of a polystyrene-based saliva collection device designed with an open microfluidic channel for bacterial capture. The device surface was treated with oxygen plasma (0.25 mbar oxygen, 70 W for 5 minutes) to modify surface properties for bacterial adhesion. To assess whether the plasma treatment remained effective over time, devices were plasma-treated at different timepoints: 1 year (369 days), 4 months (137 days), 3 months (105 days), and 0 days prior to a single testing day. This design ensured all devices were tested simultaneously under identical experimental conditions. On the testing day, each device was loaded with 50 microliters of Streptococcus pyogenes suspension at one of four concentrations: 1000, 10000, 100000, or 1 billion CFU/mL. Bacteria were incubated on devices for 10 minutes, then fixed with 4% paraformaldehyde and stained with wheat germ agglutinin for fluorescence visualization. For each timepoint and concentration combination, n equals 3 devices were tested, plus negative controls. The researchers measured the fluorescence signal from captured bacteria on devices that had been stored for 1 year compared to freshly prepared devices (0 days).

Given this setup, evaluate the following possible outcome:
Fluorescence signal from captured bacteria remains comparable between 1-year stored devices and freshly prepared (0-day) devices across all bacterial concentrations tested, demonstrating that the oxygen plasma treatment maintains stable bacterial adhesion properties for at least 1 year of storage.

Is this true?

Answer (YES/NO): NO